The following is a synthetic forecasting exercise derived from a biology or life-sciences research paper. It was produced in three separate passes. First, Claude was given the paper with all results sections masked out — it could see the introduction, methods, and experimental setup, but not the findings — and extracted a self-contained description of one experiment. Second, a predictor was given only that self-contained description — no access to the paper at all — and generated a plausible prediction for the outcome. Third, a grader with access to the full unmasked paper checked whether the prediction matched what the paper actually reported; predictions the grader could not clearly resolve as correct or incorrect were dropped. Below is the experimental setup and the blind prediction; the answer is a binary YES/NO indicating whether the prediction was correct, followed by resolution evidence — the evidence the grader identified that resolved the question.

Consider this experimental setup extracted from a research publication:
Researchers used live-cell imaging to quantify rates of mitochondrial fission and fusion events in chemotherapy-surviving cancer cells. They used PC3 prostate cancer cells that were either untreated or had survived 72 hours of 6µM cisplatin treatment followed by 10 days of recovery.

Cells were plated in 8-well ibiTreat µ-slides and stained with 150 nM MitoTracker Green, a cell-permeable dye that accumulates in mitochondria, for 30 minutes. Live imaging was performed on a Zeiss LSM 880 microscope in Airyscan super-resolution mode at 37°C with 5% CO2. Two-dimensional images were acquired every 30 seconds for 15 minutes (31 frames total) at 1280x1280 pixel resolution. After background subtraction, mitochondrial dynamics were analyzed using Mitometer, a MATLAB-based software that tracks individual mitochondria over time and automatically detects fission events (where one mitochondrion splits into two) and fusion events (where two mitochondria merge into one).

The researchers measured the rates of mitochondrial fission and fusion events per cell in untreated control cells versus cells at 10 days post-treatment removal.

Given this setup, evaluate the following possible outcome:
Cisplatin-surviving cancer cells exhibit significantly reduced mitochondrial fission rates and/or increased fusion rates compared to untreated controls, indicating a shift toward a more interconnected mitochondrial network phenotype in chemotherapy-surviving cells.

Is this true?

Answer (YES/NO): NO